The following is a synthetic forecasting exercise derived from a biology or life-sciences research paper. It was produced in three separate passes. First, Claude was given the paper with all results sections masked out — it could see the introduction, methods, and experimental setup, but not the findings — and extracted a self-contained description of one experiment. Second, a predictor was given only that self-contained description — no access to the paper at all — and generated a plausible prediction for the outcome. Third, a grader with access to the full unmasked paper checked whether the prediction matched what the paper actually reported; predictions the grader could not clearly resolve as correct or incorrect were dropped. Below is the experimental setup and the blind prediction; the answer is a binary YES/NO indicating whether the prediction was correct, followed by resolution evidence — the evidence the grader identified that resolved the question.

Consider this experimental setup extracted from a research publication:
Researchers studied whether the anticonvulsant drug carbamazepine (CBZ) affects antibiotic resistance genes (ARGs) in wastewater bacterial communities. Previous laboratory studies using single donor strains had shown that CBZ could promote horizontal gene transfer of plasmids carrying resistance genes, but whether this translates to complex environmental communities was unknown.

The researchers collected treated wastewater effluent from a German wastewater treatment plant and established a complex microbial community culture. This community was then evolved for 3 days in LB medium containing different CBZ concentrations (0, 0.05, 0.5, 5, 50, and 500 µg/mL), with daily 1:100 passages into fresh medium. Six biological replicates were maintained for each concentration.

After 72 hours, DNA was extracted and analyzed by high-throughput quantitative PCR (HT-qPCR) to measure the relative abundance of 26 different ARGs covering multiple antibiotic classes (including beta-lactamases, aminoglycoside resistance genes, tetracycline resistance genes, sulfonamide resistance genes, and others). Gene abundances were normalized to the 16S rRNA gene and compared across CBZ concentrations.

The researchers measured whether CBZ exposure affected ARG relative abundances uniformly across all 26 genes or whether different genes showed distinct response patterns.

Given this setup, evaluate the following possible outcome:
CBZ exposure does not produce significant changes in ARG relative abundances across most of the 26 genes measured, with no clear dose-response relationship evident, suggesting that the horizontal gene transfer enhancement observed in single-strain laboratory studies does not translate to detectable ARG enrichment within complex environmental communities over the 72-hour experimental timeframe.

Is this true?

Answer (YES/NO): NO